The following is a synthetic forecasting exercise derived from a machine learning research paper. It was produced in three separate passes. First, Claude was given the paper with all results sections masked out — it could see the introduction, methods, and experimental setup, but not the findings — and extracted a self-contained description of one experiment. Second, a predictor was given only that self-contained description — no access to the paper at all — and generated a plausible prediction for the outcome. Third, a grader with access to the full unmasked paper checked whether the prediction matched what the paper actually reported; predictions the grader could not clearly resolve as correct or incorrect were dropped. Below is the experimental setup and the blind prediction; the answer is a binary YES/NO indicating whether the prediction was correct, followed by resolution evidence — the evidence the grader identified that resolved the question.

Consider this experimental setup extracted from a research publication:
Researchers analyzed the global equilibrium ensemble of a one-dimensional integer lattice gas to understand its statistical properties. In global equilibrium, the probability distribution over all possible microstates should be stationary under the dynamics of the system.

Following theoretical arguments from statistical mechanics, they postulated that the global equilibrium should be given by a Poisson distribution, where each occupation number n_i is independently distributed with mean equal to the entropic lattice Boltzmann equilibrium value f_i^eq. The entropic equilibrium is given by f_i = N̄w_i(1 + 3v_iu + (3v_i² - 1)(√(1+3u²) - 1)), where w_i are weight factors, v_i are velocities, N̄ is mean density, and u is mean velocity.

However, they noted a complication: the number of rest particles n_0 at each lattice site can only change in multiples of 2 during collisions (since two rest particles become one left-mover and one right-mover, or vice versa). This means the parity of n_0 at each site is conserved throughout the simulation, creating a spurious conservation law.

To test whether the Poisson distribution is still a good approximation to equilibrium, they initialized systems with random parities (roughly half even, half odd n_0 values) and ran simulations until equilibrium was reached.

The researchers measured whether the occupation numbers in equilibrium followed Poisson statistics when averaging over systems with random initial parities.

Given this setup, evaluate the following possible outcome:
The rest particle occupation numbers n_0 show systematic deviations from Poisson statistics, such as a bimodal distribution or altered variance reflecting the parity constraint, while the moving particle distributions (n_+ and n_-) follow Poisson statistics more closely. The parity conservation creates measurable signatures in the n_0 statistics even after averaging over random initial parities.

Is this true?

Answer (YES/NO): NO